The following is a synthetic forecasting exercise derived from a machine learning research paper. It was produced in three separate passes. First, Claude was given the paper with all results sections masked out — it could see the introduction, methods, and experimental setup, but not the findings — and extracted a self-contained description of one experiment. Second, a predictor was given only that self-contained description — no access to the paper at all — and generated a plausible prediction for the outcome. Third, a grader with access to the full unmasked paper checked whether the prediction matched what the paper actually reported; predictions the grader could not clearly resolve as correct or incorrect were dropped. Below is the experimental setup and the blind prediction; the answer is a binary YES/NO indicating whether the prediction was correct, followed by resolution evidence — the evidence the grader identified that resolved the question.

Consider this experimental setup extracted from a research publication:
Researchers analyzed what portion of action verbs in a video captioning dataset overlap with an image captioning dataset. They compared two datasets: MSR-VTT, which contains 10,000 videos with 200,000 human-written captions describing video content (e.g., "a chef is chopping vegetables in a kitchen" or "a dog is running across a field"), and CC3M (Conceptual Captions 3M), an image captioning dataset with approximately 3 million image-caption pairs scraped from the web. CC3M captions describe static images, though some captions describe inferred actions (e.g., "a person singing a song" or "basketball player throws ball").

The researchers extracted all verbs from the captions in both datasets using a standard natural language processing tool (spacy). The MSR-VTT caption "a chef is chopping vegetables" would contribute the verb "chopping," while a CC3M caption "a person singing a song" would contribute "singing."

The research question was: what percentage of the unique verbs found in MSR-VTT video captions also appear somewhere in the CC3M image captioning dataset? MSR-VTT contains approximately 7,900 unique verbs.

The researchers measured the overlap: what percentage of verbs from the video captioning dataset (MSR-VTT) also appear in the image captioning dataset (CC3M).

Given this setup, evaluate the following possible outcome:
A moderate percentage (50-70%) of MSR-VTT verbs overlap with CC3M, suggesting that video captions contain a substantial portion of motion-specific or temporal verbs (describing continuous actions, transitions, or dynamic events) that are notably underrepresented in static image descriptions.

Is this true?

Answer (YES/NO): NO